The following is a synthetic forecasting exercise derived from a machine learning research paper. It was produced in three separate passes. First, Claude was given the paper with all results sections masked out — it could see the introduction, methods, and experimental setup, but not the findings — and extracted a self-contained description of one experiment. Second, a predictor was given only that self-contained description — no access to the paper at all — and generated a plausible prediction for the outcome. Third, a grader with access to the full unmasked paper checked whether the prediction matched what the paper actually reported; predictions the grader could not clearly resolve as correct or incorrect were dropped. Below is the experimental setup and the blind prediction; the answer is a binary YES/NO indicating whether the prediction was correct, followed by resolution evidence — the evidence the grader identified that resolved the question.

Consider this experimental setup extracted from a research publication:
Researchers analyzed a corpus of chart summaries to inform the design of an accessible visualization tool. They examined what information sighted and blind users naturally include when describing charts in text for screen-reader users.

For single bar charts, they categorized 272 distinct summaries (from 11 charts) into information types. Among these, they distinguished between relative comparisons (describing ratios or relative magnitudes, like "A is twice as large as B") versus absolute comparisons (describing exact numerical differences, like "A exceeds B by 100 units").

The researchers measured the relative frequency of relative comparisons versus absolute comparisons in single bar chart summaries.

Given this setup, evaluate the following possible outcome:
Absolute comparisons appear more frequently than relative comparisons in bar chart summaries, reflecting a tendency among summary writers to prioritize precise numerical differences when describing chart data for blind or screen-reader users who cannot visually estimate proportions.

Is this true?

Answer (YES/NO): NO